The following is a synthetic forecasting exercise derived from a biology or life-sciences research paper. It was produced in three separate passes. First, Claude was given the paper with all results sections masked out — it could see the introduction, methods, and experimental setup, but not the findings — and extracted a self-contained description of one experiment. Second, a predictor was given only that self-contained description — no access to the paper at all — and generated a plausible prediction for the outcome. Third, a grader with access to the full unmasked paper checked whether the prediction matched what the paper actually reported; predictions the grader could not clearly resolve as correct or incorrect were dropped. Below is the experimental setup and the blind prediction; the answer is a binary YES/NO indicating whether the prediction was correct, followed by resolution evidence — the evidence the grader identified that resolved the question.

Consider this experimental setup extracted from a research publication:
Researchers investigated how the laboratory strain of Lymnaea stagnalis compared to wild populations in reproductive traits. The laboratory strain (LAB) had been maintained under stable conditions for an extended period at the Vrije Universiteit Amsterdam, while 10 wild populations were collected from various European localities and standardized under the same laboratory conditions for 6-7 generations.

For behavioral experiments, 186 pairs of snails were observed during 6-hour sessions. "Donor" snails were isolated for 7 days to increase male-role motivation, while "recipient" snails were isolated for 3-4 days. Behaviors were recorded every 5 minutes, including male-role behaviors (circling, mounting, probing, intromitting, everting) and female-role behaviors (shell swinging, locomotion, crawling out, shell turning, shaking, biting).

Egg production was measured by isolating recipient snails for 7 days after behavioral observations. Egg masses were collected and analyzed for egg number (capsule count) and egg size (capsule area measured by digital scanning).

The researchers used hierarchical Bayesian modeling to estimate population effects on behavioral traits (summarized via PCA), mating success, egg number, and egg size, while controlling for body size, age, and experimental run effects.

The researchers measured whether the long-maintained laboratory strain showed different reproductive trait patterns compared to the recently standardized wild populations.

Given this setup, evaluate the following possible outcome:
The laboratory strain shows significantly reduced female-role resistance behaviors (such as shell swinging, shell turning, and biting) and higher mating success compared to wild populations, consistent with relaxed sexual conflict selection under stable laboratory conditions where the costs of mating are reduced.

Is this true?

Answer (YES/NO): NO